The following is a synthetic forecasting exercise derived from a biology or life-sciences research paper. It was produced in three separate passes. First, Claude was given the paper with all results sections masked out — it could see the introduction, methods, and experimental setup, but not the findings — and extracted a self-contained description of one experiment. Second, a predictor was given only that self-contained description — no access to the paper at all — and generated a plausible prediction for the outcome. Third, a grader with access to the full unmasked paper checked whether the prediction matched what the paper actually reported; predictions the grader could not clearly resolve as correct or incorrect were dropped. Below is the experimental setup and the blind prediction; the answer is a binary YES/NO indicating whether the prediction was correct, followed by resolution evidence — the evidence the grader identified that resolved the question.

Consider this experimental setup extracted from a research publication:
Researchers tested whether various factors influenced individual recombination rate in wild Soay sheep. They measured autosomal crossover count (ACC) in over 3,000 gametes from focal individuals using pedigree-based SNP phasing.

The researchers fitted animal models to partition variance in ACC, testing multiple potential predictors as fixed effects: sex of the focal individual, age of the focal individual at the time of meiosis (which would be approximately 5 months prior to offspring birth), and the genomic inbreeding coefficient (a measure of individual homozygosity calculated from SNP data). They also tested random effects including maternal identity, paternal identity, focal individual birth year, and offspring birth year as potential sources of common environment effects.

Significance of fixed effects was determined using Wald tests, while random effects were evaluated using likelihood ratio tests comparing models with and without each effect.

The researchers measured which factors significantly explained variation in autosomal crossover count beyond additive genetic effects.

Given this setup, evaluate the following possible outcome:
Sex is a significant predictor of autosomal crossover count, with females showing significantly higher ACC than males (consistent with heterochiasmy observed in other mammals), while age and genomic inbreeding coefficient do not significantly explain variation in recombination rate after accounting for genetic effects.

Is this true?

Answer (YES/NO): NO